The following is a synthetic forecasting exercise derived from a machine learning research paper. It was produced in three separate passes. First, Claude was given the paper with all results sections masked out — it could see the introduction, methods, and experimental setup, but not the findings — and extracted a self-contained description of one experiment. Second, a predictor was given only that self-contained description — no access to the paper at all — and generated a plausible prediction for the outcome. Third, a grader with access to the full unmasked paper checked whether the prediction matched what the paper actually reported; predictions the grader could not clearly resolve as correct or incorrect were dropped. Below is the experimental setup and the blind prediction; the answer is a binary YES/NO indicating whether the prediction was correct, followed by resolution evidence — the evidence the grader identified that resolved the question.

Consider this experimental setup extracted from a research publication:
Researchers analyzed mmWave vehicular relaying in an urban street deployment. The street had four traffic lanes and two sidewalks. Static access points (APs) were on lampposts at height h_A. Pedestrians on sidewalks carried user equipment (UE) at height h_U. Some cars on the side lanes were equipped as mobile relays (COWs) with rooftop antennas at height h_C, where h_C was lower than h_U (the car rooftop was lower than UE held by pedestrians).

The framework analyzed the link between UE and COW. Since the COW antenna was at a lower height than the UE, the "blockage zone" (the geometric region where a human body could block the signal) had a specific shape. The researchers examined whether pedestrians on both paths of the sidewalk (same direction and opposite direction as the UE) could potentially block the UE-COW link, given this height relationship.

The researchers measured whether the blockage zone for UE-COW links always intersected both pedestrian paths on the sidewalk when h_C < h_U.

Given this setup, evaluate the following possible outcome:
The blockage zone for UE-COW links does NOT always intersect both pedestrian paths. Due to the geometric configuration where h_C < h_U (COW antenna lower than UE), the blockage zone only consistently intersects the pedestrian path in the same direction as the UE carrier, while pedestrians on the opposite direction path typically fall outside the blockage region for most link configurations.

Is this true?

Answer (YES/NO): NO